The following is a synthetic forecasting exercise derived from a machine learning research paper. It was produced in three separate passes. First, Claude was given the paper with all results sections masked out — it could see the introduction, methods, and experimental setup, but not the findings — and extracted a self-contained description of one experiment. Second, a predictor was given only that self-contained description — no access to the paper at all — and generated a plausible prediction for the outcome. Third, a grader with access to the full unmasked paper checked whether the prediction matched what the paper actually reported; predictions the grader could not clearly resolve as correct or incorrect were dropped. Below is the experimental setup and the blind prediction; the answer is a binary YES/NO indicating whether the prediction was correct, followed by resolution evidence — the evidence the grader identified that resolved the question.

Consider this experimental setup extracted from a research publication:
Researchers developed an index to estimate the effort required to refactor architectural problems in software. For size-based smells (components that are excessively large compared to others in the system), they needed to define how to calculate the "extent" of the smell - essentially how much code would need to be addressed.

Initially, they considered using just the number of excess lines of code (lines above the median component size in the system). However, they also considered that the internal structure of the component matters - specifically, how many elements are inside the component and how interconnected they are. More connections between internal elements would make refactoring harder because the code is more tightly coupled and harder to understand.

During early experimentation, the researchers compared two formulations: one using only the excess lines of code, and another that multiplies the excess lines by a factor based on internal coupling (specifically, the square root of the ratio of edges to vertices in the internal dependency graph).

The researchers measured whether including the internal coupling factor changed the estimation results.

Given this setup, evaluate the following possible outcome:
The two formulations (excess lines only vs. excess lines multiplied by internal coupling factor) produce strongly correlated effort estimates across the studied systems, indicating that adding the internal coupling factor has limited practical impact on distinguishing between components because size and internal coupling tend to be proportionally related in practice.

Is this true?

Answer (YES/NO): NO